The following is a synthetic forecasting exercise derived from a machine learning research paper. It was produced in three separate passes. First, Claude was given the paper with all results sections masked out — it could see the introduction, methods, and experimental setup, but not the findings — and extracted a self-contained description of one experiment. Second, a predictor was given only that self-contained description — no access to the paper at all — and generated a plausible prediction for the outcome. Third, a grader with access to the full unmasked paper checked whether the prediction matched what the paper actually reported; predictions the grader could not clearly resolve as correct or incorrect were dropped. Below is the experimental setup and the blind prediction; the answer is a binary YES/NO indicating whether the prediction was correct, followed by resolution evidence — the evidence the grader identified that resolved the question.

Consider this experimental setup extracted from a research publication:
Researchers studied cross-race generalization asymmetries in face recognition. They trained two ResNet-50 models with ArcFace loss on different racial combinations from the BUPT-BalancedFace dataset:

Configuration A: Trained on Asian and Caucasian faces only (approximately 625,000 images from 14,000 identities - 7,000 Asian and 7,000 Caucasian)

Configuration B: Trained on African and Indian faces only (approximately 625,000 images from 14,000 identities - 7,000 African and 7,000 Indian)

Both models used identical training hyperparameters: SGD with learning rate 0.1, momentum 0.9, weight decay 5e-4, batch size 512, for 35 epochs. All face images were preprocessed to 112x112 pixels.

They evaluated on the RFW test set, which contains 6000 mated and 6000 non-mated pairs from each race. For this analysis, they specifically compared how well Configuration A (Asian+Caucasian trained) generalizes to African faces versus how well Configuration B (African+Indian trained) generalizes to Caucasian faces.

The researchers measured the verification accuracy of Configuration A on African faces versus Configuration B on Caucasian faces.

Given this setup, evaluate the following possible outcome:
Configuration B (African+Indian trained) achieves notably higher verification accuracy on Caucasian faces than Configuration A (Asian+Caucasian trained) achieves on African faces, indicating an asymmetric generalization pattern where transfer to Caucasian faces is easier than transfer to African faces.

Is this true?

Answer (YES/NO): YES